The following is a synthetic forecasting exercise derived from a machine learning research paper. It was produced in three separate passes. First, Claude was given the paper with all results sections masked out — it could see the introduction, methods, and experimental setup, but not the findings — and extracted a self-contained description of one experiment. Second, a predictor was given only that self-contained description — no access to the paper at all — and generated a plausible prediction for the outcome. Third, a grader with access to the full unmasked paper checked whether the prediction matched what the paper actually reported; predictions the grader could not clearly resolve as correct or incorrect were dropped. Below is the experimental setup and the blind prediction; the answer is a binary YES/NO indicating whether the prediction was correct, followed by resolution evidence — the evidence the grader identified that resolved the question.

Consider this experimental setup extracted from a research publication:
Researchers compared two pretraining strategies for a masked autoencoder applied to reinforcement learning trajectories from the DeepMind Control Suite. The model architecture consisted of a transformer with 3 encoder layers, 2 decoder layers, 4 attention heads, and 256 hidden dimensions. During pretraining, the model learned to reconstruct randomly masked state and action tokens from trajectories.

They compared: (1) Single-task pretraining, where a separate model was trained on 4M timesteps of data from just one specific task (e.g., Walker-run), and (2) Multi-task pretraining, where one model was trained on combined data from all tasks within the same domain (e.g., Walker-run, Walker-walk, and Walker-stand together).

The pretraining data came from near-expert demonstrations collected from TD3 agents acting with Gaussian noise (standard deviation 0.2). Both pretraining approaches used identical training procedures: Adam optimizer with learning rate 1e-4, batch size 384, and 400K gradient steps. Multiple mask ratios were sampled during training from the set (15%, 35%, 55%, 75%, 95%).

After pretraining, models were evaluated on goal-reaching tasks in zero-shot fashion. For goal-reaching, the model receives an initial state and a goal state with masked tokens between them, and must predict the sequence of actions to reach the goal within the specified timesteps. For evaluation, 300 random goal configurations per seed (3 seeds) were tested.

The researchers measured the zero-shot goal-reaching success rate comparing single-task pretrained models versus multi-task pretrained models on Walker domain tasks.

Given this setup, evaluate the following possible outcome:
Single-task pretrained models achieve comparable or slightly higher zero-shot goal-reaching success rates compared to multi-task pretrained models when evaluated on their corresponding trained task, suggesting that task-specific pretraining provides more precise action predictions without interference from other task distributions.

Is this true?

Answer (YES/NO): NO